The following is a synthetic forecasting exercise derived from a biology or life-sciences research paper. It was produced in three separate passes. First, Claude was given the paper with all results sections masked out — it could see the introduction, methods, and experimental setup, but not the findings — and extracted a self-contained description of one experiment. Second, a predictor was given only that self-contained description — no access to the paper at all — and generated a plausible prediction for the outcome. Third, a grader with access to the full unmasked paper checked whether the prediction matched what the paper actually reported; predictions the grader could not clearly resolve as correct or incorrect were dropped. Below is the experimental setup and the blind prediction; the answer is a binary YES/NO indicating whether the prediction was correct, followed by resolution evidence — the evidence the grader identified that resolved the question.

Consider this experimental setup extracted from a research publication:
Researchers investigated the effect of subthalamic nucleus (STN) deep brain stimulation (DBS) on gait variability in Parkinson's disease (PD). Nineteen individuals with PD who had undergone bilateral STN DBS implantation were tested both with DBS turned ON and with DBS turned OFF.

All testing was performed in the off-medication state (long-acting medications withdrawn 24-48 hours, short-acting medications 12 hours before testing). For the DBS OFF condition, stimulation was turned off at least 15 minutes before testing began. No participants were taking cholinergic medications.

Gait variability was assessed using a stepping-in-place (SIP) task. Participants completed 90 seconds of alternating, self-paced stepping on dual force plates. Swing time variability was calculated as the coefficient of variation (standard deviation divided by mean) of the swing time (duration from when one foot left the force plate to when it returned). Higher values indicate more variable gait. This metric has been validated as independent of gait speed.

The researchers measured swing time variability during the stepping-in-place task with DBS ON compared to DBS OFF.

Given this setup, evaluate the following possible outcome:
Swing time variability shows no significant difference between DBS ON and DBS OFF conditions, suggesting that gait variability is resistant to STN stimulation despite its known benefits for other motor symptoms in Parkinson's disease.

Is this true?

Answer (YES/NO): YES